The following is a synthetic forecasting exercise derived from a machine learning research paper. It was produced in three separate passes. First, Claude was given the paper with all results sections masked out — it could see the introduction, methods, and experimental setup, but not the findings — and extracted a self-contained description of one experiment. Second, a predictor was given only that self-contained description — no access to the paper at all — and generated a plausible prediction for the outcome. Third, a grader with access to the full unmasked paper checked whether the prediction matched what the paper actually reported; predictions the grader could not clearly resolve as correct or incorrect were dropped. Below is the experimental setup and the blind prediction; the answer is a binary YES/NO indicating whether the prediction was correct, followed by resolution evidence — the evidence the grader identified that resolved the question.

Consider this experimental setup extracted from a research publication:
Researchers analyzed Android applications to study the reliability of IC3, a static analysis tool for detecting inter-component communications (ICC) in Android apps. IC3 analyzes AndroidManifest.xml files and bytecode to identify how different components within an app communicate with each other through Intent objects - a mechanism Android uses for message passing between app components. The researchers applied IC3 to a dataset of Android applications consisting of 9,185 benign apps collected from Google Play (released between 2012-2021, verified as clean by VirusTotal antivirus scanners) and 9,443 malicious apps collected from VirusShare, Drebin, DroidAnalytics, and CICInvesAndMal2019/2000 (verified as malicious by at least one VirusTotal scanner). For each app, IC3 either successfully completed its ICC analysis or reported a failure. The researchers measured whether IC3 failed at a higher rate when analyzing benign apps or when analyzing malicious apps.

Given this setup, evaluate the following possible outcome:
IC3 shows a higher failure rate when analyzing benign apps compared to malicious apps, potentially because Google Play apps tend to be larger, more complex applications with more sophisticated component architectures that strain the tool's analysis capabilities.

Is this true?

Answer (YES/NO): NO